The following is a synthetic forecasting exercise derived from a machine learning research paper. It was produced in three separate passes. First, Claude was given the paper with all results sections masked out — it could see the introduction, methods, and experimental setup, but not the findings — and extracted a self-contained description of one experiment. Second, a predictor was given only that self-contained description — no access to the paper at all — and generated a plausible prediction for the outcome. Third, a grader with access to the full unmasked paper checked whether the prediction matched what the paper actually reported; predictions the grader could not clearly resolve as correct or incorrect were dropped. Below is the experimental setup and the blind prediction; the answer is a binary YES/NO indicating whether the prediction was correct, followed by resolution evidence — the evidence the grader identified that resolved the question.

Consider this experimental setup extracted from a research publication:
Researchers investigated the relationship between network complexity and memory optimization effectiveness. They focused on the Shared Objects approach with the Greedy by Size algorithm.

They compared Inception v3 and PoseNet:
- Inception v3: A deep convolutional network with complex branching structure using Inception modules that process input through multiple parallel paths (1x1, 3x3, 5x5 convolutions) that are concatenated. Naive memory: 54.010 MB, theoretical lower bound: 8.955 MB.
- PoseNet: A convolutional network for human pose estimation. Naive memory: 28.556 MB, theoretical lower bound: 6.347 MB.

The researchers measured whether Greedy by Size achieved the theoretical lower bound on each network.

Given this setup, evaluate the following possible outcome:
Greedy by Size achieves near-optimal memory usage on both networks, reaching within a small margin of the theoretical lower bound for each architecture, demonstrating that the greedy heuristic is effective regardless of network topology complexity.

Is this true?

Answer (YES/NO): NO